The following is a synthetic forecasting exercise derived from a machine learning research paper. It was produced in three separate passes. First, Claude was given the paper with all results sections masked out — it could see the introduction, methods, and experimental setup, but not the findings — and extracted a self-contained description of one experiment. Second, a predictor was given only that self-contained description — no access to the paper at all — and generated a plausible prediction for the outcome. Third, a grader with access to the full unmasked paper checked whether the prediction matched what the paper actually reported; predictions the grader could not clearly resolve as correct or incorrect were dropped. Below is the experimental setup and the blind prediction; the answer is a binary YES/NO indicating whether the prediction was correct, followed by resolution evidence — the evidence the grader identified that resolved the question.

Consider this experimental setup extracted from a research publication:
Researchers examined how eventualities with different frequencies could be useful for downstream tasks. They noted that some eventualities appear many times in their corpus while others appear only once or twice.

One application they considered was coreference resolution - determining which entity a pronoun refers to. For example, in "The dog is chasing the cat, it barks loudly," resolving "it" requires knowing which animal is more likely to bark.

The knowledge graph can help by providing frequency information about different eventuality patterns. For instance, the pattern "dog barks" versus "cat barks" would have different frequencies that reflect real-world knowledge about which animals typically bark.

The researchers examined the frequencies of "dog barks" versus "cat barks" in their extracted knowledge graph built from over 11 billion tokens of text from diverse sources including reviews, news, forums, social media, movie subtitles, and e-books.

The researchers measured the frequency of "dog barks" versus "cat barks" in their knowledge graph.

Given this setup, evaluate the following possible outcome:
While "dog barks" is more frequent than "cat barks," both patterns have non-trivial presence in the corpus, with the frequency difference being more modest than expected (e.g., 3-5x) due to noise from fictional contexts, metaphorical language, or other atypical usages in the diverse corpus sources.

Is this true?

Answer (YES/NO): NO